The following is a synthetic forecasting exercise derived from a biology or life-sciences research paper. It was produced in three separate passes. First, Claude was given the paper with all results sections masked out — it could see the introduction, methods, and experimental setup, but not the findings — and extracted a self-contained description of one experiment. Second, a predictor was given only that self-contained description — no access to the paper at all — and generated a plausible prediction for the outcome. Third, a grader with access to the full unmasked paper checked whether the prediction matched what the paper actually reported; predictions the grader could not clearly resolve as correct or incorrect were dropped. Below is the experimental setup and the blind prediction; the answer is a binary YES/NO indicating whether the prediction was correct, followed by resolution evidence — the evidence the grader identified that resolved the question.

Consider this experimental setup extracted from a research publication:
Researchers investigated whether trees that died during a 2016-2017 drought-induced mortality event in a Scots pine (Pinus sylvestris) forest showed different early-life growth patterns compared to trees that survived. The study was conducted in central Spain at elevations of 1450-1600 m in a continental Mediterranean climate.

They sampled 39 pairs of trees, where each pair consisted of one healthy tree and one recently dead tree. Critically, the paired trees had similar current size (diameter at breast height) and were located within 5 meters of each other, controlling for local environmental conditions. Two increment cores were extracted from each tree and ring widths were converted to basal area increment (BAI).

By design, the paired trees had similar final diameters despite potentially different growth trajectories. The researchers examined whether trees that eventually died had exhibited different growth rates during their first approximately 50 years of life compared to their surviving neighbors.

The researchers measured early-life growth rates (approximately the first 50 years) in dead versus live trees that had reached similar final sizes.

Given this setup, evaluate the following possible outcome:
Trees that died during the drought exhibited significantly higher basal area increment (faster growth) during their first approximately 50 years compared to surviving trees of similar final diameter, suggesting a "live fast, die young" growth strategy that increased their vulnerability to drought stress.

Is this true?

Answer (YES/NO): NO